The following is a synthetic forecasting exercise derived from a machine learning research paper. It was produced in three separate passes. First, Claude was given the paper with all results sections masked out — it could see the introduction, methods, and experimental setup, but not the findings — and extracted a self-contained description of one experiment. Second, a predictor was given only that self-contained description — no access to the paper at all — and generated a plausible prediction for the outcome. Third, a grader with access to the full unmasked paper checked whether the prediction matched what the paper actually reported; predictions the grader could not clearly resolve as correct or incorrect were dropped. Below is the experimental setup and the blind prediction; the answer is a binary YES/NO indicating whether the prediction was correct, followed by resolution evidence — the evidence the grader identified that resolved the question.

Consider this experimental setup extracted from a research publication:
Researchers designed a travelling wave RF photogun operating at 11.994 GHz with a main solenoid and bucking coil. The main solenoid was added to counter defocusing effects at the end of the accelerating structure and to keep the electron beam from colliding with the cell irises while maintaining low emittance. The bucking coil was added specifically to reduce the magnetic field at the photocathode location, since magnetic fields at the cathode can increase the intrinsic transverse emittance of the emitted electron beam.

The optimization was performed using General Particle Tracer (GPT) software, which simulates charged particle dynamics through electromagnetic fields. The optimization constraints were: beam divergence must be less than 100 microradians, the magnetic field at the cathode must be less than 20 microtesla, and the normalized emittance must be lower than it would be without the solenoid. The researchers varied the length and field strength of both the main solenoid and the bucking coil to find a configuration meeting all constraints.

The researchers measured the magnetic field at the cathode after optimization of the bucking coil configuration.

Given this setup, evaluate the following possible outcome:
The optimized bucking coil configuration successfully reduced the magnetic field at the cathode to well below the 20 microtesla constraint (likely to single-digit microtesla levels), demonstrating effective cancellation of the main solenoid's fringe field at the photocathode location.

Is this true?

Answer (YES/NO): YES